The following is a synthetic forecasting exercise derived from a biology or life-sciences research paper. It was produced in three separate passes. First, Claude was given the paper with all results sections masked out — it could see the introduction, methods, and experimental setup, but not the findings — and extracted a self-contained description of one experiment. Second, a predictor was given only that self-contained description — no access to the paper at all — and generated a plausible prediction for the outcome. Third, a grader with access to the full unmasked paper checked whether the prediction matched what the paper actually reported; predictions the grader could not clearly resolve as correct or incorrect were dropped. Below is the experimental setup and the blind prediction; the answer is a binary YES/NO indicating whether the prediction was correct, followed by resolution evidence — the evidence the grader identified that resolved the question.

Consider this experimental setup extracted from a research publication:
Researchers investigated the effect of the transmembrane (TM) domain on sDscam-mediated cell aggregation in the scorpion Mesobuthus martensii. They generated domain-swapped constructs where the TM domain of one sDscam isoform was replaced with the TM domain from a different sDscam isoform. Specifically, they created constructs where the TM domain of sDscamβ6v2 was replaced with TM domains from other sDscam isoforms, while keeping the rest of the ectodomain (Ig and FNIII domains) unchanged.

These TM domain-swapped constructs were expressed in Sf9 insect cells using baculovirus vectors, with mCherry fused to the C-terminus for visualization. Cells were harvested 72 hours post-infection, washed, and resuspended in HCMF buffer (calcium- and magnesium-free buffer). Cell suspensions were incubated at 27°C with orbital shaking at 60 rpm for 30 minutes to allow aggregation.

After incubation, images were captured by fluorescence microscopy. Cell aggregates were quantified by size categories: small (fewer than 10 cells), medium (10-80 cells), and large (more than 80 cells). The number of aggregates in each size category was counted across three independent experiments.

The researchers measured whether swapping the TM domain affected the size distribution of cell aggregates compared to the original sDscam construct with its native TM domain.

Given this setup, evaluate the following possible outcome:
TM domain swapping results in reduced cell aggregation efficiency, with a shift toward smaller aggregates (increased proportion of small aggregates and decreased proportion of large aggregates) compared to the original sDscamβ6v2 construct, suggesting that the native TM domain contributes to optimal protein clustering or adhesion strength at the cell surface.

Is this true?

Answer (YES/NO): NO